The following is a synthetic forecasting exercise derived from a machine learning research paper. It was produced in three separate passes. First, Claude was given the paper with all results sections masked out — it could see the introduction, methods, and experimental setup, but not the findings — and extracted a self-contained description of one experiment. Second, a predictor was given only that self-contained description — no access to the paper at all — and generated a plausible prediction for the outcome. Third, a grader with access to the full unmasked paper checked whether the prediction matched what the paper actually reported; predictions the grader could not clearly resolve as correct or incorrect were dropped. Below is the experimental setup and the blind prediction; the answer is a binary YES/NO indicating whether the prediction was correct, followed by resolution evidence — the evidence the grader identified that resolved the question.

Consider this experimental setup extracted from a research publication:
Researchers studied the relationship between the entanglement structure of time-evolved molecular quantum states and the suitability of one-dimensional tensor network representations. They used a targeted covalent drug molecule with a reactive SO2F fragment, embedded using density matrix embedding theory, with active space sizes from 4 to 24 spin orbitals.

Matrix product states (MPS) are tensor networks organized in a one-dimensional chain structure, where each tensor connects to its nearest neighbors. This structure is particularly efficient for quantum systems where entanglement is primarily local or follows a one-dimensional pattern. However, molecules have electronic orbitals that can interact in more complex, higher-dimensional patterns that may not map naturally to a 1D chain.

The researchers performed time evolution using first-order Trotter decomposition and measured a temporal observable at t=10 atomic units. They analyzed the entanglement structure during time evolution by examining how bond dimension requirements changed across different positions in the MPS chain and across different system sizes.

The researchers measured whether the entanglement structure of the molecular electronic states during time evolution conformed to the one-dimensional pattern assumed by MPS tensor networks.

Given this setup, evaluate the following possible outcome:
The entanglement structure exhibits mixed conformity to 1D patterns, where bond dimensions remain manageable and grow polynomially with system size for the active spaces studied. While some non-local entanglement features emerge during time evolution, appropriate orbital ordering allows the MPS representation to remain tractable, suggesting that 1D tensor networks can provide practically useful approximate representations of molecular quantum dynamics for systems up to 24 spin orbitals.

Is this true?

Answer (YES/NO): NO